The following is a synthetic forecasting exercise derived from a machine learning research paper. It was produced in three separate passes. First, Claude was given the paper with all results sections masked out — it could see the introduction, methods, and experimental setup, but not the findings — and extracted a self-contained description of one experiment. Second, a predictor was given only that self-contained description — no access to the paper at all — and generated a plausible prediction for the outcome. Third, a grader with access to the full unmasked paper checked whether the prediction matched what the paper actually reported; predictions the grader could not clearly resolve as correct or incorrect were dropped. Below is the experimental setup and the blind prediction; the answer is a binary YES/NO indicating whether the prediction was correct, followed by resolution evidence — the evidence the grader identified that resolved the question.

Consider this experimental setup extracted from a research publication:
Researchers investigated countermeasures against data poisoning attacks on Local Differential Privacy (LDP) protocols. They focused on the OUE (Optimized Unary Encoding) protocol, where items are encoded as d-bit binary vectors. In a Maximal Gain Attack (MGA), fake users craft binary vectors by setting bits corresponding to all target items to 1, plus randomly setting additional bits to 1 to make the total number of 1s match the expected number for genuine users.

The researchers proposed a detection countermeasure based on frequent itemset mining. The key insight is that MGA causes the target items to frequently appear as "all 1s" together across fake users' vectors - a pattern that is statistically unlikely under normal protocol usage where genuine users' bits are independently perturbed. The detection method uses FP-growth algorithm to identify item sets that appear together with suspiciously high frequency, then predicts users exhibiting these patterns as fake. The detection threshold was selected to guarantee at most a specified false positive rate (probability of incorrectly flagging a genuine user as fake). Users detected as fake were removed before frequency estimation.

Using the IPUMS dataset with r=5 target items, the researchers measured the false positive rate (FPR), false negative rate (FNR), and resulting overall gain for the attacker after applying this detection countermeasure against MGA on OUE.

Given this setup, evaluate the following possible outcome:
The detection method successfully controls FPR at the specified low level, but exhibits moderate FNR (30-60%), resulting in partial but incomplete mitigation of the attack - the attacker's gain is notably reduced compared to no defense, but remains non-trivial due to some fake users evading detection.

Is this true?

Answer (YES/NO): NO